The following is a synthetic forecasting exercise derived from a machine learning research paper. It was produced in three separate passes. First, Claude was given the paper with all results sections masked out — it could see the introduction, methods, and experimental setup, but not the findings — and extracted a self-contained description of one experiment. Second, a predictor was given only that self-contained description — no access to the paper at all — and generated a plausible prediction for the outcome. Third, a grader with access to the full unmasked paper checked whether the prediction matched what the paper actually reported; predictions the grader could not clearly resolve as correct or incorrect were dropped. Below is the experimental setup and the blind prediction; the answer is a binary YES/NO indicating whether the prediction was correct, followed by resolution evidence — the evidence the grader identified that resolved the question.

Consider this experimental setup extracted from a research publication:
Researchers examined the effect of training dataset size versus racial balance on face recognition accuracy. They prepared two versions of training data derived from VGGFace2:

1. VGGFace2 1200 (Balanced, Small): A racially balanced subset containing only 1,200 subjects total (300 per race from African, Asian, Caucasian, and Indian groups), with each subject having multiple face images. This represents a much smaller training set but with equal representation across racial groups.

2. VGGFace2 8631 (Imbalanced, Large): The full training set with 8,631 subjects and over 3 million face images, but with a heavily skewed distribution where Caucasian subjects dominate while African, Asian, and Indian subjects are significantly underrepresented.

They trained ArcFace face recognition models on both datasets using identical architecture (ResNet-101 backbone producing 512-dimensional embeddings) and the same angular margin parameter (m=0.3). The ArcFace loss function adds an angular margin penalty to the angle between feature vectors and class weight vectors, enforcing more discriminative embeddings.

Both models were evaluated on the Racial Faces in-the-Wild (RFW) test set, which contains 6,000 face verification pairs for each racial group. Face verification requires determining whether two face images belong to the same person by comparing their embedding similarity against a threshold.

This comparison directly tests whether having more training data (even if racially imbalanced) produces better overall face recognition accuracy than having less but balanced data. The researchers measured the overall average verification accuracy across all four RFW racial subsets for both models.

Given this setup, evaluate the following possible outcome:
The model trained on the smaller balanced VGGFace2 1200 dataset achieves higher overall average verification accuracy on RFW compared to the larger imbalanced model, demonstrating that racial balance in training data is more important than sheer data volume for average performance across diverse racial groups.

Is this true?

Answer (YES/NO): NO